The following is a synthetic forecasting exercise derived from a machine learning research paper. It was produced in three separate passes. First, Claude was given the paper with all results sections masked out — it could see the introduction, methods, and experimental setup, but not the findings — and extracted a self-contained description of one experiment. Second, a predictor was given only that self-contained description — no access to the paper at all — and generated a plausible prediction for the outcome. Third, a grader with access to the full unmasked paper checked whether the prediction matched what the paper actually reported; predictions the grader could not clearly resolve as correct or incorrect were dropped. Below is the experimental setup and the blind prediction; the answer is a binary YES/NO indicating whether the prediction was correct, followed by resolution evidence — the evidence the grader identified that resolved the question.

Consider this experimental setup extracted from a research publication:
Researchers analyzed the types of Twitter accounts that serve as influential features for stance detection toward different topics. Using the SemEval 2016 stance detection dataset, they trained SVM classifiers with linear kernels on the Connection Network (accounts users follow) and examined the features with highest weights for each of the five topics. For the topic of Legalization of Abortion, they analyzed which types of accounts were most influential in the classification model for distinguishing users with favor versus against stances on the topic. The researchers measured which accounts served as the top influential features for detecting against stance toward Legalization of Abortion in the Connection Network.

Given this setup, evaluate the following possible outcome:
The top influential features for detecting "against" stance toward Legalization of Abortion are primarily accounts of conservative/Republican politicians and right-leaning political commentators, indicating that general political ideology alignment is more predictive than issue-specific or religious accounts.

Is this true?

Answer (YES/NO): NO